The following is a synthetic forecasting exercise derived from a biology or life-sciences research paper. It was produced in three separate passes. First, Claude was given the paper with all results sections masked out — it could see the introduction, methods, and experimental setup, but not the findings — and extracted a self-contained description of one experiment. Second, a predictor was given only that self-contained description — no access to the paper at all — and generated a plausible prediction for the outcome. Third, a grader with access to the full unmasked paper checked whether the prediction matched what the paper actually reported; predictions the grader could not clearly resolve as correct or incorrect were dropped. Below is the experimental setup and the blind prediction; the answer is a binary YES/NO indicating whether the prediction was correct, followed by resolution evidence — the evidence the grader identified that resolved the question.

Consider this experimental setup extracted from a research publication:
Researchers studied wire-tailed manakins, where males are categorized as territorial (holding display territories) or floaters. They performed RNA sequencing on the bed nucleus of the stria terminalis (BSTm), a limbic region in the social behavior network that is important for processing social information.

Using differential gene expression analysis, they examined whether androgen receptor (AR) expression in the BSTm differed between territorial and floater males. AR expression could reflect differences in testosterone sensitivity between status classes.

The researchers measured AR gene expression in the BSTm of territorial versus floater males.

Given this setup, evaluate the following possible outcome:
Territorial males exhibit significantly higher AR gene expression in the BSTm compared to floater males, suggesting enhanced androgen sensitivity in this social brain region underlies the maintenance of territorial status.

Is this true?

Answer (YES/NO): YES